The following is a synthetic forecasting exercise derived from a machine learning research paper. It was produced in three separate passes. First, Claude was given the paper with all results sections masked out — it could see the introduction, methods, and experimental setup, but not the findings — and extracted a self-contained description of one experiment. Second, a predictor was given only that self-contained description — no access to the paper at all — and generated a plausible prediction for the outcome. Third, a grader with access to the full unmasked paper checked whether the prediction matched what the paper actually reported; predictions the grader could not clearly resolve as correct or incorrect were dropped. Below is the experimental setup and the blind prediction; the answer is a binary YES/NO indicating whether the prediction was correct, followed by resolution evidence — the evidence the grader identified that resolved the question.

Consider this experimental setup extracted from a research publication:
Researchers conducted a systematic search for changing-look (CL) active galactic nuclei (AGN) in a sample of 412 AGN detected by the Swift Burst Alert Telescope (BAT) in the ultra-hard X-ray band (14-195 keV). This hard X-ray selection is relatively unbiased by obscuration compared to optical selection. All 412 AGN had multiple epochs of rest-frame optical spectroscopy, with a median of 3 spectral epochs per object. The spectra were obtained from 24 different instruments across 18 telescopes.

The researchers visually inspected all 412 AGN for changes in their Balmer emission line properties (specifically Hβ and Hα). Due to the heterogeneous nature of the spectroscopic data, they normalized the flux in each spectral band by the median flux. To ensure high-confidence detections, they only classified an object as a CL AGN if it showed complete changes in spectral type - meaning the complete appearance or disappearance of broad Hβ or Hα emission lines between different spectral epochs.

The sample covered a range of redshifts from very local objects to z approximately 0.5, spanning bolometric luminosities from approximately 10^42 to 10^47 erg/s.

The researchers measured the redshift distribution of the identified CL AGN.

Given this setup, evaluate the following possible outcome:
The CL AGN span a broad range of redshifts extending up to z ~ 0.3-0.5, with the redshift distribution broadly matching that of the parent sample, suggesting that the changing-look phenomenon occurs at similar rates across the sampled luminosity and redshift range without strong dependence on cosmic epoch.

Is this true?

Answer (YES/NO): NO